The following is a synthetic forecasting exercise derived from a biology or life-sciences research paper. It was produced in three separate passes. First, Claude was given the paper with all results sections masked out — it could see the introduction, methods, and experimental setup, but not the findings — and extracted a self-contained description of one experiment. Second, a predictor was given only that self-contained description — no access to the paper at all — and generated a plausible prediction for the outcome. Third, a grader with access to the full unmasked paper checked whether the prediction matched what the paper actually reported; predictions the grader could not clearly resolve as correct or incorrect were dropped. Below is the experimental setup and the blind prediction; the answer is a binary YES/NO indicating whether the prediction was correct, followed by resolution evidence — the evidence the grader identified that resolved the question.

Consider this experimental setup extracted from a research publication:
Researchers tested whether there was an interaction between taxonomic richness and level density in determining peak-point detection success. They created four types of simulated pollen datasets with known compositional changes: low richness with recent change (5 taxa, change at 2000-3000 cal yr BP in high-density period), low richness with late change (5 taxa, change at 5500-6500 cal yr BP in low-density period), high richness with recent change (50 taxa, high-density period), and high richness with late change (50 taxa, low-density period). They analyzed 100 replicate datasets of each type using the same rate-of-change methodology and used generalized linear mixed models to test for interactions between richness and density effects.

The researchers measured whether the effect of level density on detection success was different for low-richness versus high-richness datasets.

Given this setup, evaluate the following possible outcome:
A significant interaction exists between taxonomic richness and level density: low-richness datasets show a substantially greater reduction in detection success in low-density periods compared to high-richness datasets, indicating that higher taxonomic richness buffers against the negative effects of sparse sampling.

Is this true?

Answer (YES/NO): NO